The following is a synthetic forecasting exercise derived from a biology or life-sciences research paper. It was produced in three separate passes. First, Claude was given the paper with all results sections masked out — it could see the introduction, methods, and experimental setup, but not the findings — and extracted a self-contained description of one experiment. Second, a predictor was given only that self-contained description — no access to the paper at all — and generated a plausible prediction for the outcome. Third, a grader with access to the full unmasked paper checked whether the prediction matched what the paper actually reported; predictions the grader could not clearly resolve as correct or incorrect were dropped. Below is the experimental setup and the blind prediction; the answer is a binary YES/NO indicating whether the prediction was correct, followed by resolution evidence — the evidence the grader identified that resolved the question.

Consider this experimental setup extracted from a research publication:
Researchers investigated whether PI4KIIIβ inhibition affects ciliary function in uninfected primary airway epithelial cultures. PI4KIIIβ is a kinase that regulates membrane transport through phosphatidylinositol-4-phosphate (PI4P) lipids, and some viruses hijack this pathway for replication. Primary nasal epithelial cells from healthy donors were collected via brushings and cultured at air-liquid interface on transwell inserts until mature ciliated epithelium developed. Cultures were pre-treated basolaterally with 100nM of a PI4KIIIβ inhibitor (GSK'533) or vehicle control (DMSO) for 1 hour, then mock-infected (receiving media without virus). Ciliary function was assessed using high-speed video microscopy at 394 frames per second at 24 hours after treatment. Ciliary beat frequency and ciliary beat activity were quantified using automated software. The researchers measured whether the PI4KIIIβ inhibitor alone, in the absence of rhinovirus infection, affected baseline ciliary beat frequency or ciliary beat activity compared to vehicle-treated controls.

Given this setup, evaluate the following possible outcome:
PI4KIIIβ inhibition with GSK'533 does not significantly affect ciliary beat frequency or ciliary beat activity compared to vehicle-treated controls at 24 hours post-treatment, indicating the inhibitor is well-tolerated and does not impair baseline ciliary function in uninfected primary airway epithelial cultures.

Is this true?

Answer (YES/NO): YES